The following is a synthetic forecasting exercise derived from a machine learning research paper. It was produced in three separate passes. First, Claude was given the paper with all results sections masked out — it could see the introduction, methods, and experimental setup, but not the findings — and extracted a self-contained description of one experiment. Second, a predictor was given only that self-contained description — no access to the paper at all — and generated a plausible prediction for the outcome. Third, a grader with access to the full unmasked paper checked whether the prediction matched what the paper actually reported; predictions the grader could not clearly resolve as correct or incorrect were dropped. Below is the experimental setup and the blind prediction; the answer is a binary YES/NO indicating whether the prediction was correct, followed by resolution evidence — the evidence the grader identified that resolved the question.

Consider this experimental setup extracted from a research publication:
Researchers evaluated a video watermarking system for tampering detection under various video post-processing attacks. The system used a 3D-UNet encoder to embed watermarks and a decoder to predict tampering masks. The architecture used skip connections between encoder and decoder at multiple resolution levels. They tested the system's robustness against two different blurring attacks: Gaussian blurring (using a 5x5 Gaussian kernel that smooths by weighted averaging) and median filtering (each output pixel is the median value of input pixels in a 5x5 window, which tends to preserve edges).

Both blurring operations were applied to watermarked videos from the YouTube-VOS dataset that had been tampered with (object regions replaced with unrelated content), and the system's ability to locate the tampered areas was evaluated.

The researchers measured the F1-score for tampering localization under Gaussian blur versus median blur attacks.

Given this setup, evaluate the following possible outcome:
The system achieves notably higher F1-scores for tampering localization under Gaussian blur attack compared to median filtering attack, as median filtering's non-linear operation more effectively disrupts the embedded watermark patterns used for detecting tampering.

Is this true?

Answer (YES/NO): NO